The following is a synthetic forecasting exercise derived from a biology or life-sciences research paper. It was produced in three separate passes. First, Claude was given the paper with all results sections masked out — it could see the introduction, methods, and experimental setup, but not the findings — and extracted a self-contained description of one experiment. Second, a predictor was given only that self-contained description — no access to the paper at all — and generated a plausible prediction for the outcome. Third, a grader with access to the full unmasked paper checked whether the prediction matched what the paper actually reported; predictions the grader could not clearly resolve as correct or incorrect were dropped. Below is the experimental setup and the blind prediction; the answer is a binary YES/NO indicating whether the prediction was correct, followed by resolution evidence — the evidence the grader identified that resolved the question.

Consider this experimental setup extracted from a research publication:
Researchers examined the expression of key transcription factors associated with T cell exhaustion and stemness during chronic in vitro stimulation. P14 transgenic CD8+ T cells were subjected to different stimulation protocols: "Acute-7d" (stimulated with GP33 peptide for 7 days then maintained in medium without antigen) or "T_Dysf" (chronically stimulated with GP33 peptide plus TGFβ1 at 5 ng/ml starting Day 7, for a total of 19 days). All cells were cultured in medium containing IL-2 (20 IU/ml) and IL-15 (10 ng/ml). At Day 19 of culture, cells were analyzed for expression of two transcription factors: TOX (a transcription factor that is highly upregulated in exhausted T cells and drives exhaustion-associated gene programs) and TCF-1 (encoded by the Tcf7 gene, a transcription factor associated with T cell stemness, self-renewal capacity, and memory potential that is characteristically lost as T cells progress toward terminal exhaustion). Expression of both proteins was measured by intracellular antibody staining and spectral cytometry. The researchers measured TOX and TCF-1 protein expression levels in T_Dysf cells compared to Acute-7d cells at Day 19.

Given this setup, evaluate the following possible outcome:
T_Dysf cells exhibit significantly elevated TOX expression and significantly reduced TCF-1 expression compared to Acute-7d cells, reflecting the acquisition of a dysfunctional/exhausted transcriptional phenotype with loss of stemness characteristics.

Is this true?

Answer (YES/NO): YES